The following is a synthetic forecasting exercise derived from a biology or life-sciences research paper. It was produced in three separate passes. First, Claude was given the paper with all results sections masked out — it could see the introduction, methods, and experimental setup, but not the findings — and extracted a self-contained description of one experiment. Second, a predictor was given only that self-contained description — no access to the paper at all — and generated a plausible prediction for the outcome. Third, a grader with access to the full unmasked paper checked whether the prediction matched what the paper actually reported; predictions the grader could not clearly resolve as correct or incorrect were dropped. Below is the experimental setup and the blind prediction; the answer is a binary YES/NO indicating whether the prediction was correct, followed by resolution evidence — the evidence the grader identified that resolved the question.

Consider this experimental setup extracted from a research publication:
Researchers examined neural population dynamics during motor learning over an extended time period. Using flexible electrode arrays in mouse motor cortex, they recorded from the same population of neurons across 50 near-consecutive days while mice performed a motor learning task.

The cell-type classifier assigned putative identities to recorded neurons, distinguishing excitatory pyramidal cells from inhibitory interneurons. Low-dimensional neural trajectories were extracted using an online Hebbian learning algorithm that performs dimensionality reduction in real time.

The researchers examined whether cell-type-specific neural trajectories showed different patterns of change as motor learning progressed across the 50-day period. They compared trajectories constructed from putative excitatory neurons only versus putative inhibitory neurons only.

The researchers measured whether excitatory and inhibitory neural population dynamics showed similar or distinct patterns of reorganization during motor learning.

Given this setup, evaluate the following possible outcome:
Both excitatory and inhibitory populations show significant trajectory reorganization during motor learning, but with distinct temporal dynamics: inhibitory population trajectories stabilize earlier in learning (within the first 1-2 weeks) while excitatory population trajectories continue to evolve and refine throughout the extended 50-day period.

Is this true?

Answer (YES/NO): NO